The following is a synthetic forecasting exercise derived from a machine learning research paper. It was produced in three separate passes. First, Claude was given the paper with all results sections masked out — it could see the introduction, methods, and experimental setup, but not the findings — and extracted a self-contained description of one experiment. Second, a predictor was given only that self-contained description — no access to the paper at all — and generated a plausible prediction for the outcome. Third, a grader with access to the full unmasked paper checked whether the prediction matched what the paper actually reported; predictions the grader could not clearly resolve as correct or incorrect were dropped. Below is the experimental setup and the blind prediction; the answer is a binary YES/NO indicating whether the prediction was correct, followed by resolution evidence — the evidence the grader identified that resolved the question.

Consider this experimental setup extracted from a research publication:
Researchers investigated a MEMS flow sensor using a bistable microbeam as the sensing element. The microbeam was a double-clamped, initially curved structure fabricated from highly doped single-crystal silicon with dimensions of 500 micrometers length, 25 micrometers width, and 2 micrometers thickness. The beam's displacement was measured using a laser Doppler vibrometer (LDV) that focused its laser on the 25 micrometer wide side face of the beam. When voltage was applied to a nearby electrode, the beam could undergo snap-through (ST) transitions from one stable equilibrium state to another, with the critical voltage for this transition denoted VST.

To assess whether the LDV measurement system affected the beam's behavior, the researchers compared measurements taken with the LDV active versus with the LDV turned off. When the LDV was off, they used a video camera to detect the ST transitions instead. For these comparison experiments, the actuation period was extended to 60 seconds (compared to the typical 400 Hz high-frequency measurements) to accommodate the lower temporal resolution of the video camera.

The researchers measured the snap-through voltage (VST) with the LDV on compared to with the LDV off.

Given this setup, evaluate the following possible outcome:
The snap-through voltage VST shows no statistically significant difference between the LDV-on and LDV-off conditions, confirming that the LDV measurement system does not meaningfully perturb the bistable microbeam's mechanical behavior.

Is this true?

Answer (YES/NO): NO